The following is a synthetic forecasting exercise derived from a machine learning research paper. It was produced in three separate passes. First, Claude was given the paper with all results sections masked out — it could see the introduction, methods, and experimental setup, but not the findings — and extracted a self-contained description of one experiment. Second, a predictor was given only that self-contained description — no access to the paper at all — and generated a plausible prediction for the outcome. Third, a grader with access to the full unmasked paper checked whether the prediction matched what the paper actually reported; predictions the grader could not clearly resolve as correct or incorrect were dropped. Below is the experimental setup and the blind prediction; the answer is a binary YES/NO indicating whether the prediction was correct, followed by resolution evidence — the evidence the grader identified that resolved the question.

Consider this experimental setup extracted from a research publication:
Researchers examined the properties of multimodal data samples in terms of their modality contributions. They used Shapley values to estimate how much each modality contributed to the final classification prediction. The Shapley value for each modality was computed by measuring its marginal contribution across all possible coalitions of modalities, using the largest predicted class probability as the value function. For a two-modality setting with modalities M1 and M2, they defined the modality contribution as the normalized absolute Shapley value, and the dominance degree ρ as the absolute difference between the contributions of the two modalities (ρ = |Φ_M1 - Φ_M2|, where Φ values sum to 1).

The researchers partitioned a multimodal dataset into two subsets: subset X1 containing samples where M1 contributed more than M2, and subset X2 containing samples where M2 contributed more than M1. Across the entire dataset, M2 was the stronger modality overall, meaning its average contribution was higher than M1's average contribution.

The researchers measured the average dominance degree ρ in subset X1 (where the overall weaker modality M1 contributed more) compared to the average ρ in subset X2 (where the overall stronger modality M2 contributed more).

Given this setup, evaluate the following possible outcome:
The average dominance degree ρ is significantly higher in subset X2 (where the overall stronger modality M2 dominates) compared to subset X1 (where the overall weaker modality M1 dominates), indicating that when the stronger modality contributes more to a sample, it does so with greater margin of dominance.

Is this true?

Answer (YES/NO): YES